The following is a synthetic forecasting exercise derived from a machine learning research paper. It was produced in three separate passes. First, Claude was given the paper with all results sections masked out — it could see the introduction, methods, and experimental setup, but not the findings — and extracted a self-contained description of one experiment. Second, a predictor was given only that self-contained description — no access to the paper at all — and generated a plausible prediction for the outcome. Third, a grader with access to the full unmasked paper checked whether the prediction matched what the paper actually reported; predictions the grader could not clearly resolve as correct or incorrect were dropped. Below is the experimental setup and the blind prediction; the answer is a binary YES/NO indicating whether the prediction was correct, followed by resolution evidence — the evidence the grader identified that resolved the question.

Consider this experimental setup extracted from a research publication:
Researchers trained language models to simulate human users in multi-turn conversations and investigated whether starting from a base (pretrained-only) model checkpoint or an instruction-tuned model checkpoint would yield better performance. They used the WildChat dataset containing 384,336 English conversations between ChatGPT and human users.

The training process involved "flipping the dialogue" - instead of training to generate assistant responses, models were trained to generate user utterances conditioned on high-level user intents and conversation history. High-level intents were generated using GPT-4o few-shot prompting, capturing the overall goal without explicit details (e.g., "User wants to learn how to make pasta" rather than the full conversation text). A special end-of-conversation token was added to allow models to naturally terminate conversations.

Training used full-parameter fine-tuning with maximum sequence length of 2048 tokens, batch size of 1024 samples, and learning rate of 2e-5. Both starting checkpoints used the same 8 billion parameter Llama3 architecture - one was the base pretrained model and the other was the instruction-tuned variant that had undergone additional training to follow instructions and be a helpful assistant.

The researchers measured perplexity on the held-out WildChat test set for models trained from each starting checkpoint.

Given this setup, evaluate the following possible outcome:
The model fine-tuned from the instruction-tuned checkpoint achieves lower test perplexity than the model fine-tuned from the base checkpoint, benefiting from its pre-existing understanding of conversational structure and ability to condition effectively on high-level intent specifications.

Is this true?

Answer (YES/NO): NO